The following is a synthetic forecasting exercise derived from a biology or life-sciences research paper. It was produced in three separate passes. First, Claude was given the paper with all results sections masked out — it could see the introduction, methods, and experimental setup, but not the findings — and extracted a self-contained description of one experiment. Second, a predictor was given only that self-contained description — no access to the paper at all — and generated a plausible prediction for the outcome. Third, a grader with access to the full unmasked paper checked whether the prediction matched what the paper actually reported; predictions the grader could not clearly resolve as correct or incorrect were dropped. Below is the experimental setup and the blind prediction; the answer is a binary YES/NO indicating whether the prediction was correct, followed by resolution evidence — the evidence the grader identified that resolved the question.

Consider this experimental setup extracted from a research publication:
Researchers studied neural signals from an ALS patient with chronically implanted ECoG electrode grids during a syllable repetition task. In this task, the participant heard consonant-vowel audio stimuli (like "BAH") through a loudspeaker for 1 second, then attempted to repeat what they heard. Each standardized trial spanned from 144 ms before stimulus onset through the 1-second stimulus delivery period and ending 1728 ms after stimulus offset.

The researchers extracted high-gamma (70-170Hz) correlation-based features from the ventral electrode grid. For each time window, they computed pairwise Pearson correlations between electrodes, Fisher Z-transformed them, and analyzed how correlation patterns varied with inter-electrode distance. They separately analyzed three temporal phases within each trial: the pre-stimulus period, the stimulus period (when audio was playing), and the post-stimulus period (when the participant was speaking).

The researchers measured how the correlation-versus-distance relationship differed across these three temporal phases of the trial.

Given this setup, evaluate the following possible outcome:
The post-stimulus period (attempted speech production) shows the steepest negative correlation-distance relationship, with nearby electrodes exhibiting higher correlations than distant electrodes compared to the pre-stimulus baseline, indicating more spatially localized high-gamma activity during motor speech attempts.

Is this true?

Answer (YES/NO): NO